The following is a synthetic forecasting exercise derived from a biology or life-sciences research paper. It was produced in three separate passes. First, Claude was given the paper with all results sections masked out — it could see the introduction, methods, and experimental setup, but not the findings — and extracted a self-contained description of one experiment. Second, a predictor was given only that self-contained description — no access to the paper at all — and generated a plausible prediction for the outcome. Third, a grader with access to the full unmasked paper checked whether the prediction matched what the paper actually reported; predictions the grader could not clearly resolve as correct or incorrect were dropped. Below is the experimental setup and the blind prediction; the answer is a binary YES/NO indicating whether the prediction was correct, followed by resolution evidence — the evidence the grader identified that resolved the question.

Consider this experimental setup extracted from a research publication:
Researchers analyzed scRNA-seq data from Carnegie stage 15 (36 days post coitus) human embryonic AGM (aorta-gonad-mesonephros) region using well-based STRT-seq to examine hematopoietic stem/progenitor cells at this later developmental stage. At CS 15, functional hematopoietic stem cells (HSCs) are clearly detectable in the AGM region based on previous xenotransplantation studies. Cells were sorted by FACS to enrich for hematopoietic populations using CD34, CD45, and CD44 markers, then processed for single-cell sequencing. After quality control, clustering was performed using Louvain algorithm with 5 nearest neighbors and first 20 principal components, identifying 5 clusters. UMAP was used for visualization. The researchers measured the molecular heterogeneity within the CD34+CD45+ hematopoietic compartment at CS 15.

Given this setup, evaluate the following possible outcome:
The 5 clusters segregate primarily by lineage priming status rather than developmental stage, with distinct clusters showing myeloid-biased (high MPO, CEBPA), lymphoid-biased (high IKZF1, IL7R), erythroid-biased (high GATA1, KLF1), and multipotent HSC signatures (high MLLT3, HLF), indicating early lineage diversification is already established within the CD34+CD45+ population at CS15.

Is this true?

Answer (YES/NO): NO